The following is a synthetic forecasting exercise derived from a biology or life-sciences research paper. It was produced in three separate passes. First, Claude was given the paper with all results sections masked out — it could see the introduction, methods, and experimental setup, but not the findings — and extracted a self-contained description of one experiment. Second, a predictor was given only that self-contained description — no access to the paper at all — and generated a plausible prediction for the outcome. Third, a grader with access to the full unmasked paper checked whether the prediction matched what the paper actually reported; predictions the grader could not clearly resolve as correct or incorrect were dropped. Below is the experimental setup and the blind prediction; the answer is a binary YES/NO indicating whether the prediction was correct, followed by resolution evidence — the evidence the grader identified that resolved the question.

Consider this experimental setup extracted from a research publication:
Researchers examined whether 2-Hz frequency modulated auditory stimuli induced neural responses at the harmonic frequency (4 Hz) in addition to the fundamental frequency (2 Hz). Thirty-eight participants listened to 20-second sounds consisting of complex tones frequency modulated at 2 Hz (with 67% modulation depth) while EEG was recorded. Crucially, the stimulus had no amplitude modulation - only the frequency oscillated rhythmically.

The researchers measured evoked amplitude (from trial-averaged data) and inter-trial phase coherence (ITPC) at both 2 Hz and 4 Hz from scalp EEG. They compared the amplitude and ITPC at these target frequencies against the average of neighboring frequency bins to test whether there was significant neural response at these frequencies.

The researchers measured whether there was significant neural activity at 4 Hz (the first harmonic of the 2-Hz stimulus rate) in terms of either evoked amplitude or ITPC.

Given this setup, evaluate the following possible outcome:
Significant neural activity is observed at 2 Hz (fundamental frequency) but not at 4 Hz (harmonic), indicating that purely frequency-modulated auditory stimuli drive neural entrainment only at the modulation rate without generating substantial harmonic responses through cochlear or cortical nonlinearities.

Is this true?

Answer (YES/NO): NO